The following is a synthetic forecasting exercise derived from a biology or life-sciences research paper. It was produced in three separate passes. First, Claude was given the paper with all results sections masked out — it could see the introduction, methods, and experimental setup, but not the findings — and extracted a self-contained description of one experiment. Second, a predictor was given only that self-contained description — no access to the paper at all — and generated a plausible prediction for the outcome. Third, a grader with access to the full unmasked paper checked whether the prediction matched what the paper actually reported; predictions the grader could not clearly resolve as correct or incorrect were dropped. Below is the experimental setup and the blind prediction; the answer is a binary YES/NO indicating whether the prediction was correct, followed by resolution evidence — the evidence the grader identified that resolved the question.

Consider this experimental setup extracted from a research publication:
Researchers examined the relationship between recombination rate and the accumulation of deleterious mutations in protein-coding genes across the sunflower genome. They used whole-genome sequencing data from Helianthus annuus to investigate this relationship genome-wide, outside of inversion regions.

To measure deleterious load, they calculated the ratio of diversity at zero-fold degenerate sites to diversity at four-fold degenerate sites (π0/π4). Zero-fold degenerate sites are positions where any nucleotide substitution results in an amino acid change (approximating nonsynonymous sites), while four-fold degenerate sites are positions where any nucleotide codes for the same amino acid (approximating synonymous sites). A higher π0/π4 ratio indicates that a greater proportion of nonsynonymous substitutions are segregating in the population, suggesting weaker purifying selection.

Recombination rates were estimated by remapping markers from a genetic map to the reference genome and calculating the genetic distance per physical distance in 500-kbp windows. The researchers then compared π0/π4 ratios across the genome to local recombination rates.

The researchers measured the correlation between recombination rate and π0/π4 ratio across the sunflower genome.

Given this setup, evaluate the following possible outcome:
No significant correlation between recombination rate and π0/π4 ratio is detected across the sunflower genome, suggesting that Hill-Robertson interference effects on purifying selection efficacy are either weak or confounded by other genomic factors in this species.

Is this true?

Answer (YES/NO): NO